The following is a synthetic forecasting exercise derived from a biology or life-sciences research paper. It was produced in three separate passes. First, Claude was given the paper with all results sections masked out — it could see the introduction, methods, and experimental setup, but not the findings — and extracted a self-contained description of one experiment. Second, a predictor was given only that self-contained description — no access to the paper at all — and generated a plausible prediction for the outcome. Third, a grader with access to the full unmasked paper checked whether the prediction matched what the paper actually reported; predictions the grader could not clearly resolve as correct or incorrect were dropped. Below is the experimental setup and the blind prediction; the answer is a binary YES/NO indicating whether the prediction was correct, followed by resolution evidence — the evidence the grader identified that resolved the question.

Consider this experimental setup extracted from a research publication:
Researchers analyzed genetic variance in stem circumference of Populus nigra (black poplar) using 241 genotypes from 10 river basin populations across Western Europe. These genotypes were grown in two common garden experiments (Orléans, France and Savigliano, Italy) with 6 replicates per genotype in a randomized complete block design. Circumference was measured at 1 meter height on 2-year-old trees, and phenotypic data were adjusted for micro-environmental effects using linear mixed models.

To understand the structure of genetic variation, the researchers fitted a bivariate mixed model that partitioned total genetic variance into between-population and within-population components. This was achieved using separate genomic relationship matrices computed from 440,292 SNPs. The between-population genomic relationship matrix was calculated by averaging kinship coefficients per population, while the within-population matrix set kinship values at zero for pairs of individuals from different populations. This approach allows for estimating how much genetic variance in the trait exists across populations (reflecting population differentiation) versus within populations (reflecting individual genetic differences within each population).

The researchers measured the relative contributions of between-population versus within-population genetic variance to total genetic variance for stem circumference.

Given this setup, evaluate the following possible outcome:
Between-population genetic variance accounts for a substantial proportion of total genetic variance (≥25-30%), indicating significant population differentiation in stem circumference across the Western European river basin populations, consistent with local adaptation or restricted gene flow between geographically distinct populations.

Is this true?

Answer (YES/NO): YES